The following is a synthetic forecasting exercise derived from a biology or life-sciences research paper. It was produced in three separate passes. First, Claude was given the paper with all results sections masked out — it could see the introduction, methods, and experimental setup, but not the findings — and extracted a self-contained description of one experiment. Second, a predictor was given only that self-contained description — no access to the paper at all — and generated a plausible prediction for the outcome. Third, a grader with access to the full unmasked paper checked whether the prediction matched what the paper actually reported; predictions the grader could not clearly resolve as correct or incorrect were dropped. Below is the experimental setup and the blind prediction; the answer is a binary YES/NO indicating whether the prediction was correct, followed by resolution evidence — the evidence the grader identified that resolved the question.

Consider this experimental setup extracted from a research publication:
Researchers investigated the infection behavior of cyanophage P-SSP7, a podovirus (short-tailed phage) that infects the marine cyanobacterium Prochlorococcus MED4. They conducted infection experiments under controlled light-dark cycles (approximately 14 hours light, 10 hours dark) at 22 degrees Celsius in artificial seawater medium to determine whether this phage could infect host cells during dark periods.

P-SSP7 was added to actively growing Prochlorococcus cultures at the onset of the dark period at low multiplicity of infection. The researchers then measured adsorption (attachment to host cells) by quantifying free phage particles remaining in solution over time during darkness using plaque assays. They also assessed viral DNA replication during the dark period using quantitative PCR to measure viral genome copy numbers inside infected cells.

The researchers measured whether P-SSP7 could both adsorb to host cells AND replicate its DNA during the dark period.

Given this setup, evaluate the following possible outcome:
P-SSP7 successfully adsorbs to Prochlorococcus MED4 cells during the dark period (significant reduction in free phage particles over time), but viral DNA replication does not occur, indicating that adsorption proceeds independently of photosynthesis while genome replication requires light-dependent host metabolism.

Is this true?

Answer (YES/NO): NO